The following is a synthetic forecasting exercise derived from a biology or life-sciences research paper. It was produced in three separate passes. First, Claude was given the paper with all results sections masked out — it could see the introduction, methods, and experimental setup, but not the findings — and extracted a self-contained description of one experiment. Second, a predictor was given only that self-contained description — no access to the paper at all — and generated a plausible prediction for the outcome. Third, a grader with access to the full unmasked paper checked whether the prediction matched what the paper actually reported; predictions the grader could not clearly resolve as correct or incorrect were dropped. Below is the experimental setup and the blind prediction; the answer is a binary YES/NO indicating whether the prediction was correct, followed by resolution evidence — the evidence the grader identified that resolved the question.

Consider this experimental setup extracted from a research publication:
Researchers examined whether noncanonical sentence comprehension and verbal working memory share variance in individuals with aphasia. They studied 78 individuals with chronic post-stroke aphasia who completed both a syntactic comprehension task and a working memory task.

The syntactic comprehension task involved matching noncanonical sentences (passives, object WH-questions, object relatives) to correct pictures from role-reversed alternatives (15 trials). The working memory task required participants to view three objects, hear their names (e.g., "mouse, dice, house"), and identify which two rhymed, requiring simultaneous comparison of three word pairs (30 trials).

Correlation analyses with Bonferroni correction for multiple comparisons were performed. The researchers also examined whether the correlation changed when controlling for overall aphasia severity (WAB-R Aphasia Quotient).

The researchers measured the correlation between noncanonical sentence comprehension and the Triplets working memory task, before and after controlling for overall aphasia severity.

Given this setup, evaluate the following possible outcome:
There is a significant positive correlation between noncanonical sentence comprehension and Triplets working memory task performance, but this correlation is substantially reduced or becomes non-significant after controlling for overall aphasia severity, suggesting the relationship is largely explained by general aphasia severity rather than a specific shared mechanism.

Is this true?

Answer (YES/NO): NO